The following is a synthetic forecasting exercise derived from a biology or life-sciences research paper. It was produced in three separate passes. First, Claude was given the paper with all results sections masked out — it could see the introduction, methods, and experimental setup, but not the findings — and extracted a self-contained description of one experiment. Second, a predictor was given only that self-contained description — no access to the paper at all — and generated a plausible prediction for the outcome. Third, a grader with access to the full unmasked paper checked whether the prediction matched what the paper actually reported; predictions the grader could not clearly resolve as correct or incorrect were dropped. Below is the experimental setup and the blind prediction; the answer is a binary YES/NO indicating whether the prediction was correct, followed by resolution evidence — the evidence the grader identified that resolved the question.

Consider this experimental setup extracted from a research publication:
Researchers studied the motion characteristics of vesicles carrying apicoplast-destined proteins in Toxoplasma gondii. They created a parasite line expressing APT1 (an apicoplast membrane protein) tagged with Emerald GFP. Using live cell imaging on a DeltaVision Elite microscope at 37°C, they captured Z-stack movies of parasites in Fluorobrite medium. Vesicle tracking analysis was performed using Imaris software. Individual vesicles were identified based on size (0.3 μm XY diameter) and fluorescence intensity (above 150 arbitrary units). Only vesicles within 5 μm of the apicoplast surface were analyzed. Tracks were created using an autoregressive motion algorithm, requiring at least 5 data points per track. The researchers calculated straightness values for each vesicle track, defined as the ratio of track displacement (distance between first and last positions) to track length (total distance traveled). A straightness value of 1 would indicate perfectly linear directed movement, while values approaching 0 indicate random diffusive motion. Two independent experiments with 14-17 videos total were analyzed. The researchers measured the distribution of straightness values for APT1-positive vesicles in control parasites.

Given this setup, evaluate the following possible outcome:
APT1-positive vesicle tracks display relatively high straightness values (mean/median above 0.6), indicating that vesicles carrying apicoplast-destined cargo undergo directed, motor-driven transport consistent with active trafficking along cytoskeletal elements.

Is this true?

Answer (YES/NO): NO